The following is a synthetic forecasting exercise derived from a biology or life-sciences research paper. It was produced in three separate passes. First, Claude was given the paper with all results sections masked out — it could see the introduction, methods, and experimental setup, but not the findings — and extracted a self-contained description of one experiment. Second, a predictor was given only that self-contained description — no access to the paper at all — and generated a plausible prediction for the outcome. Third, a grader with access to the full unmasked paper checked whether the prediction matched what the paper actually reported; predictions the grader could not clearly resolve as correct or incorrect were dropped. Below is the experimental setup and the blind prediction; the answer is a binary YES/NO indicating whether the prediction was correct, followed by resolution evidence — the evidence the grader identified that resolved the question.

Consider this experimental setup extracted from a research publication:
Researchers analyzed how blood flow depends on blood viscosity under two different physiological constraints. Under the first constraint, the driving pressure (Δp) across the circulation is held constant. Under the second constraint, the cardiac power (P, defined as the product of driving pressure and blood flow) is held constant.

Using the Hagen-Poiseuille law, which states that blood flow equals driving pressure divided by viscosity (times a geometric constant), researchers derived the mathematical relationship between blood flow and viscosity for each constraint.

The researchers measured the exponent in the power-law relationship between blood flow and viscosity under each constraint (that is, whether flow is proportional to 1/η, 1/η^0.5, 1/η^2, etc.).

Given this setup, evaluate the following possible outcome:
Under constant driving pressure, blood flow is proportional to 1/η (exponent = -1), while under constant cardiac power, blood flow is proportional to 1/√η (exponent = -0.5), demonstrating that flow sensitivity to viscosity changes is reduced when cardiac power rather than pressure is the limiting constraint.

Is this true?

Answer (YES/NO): YES